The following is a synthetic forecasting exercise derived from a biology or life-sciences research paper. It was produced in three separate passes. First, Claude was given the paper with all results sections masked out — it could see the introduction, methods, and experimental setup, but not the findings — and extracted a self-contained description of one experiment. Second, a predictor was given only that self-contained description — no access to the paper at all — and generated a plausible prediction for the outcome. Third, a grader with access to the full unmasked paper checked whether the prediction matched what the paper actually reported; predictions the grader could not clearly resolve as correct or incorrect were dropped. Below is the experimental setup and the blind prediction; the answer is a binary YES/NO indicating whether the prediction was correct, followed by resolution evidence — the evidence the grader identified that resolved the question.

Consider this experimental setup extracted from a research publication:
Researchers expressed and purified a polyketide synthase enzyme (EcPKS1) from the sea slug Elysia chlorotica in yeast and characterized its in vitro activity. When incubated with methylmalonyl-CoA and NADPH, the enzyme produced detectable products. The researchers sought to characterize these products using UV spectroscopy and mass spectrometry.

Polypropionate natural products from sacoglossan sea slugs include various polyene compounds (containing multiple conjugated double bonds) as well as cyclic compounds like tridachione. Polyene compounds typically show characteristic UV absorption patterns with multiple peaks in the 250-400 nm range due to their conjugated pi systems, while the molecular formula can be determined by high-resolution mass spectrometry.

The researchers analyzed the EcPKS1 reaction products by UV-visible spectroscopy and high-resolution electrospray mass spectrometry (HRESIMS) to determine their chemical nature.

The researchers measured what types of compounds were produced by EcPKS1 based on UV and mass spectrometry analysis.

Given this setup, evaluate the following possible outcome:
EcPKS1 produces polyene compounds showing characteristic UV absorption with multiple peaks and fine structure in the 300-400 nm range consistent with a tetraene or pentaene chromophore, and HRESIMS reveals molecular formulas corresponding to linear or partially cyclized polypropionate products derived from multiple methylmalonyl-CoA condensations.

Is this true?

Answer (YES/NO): NO